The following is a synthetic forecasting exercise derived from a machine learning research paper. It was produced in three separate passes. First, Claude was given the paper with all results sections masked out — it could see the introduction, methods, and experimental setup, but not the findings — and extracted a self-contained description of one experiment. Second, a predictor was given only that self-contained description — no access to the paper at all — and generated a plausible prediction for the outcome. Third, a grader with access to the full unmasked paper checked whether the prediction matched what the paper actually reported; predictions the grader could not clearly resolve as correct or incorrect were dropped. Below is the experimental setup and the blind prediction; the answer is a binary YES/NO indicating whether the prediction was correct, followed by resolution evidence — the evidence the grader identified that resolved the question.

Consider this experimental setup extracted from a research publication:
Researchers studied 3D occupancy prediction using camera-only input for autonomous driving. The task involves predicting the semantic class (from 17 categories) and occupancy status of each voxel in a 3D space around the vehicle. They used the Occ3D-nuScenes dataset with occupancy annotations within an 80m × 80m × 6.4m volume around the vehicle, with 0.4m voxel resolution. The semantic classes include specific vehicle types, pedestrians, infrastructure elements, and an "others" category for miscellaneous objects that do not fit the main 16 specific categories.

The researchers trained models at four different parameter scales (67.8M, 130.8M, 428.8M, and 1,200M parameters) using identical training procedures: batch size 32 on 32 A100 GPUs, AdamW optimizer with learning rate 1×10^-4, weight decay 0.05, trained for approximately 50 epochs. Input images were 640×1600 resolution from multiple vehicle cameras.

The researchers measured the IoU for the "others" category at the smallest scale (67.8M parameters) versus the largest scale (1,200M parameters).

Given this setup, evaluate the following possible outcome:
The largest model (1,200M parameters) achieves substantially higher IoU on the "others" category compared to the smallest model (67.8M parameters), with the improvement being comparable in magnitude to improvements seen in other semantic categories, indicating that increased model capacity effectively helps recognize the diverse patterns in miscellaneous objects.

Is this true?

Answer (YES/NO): YES